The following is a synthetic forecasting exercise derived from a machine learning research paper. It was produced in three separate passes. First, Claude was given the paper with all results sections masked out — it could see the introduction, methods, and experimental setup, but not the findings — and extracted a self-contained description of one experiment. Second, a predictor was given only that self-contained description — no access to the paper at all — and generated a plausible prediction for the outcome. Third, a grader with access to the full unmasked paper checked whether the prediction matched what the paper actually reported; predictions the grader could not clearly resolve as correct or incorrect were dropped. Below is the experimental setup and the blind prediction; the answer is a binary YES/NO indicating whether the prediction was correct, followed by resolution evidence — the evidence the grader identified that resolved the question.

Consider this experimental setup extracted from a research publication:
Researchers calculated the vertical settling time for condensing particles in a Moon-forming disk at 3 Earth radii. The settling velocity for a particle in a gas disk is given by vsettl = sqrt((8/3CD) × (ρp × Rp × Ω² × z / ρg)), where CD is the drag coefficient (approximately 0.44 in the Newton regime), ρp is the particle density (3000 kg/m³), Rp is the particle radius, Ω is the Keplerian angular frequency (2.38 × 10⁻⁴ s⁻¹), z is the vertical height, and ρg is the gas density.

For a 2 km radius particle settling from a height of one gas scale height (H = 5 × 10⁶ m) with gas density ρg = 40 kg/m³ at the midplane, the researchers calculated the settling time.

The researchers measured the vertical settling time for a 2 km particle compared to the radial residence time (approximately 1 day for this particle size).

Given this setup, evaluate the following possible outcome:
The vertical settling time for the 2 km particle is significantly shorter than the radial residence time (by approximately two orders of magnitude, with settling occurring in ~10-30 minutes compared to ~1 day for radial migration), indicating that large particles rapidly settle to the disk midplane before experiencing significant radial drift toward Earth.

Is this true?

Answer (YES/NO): NO